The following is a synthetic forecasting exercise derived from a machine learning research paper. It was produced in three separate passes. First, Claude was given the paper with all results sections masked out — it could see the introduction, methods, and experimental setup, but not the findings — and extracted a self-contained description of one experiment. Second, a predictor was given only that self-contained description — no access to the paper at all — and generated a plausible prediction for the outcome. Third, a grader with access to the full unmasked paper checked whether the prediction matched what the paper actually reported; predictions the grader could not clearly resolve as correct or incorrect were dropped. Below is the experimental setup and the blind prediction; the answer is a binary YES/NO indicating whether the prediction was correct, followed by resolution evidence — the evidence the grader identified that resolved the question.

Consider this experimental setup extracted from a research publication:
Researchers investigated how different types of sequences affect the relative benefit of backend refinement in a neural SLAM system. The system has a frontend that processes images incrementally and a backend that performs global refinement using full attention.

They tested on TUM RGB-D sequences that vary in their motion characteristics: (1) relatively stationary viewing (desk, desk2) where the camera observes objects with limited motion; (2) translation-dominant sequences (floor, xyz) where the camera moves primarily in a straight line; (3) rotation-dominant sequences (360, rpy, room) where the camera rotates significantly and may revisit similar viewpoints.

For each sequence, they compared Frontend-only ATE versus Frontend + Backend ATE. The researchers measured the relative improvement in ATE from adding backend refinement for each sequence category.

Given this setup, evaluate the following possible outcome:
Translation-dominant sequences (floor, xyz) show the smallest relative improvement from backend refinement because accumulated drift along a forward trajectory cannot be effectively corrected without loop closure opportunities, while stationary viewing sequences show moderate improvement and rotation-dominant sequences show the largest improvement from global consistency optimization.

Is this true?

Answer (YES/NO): NO